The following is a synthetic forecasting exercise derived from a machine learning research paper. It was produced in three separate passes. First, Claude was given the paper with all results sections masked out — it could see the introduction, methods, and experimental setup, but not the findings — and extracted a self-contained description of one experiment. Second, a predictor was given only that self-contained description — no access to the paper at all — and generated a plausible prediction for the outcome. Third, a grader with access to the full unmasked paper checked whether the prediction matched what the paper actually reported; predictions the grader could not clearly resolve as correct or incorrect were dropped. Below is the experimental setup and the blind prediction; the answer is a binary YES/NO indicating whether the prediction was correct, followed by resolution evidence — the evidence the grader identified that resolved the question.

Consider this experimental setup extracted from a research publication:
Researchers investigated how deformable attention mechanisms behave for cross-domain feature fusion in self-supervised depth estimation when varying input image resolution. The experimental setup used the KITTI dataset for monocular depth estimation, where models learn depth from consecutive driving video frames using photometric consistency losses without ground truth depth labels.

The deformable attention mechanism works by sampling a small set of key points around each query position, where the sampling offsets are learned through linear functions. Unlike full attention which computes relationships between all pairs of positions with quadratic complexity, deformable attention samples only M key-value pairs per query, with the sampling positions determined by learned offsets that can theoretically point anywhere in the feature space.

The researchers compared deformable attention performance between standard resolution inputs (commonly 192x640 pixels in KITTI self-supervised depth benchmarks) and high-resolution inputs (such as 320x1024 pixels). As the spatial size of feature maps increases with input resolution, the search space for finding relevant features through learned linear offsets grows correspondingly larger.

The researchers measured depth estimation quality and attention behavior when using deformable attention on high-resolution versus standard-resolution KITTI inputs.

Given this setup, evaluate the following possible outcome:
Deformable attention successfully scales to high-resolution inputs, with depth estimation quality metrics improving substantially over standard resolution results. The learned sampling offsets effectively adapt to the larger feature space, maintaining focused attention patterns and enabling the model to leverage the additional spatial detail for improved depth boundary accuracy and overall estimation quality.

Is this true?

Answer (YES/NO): NO